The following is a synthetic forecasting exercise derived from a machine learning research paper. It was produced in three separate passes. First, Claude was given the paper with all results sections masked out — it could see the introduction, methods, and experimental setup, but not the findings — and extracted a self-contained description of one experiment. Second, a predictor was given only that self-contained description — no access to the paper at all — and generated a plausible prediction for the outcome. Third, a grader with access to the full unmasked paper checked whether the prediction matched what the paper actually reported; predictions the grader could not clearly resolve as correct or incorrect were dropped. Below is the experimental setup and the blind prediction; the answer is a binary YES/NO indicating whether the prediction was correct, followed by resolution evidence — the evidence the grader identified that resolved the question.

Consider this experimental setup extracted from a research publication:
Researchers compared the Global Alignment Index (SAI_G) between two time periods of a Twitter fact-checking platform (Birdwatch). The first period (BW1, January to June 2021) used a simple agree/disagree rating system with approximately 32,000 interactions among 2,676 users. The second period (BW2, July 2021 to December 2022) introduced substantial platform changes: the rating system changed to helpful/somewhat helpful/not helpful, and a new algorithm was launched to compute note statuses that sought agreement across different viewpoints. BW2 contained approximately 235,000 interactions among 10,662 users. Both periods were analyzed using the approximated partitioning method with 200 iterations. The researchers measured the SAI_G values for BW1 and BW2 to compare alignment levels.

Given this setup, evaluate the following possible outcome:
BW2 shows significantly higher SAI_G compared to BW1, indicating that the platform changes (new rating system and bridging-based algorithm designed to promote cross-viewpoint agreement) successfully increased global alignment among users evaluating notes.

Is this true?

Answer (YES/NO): NO